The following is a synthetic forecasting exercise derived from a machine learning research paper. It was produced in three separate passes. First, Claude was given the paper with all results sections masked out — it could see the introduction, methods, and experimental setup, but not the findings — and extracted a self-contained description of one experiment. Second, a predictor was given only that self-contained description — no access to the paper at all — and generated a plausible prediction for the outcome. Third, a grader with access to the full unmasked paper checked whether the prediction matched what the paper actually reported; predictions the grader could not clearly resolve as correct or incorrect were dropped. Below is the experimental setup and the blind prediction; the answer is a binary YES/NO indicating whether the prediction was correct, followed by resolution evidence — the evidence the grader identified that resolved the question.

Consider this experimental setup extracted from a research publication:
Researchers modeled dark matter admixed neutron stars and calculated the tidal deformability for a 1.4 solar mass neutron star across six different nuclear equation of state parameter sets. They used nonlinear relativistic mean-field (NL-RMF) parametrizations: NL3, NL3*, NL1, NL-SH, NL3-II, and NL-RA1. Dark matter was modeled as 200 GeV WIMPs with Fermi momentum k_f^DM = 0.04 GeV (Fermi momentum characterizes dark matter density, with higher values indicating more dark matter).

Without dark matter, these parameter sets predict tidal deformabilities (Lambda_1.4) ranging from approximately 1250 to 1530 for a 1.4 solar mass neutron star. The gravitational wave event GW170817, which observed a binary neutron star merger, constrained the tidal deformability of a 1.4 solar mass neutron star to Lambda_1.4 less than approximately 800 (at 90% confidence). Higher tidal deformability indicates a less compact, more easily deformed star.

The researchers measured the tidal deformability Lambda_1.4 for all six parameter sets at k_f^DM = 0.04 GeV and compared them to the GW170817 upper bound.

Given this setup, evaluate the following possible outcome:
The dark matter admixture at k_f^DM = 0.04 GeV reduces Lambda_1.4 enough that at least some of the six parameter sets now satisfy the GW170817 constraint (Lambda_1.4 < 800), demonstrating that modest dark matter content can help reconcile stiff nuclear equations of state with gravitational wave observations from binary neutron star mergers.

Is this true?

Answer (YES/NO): YES